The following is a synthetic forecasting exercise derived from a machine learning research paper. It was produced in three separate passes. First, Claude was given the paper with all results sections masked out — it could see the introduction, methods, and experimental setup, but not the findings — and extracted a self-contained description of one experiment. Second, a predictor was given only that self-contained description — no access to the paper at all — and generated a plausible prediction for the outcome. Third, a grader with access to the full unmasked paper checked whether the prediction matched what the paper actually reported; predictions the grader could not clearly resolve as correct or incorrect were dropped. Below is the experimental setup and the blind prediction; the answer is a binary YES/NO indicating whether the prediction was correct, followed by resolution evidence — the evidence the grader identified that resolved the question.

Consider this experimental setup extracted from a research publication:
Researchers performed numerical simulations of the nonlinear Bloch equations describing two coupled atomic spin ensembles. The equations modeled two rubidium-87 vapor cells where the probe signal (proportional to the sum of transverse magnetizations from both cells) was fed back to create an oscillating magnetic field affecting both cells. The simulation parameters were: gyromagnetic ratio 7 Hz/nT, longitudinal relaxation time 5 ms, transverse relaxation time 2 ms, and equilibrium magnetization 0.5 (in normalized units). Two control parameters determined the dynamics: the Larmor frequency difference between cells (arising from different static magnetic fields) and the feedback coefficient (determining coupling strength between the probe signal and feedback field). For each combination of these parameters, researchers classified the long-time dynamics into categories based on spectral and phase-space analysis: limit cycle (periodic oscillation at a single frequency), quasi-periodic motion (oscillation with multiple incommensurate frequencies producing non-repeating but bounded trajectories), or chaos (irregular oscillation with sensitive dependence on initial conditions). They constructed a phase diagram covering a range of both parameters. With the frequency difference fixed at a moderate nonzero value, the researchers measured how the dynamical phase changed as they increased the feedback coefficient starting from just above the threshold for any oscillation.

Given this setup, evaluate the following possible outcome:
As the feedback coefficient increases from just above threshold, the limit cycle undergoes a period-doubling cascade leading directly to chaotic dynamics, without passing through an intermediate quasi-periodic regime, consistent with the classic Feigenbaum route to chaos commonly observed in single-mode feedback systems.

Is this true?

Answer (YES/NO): NO